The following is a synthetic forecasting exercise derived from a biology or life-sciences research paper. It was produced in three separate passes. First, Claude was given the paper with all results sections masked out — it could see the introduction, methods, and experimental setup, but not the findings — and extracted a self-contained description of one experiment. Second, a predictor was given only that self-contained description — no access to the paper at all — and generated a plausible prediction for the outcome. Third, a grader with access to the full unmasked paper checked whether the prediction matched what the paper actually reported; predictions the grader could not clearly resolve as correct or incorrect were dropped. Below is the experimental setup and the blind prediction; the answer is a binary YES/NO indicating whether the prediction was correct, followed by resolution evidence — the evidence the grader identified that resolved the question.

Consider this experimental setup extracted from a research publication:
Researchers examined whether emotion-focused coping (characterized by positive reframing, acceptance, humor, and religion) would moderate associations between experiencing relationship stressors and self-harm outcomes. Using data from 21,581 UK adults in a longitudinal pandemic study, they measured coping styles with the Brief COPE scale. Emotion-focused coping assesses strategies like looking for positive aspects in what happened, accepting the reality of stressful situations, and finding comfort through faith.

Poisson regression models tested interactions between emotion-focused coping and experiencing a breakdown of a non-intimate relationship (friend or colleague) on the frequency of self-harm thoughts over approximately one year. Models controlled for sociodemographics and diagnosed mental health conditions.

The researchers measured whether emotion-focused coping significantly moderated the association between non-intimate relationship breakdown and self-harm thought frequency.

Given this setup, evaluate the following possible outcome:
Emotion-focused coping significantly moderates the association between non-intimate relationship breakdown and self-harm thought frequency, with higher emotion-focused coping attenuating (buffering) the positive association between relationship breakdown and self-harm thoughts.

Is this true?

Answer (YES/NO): NO